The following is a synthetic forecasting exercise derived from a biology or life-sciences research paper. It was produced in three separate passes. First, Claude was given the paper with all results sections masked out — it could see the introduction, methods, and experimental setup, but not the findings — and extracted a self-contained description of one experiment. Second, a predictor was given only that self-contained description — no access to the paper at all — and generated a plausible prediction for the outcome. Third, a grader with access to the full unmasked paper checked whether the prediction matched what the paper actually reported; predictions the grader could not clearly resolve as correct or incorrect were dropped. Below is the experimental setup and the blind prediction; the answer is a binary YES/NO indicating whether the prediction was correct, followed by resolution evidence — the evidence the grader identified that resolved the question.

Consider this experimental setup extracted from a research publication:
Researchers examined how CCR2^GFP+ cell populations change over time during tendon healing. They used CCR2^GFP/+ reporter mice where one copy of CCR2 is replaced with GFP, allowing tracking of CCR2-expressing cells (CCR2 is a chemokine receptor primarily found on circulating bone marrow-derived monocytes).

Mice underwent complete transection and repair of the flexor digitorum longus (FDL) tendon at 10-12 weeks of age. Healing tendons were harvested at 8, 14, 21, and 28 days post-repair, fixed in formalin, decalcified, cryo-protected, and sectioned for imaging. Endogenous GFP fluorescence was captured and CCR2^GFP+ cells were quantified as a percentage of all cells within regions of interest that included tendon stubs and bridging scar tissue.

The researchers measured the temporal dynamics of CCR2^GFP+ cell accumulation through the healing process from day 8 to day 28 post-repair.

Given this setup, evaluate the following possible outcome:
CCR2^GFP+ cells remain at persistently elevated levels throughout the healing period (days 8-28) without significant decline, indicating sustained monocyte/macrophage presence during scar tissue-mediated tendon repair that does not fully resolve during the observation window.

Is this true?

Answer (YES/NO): YES